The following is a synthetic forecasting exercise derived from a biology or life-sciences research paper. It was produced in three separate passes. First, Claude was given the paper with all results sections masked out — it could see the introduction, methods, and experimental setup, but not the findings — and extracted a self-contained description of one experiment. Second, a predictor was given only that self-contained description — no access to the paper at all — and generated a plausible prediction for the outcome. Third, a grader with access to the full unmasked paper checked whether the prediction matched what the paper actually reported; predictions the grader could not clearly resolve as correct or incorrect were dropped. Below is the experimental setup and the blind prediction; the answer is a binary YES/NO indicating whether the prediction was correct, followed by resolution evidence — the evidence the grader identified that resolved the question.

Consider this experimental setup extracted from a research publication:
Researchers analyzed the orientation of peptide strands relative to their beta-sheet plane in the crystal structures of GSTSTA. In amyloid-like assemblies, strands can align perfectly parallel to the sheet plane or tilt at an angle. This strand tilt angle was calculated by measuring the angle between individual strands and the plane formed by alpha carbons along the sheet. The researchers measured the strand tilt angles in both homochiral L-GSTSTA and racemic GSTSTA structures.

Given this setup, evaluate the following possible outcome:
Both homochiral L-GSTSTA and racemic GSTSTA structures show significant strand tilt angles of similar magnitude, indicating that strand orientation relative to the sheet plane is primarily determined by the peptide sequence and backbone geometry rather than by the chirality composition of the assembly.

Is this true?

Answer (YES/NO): YES